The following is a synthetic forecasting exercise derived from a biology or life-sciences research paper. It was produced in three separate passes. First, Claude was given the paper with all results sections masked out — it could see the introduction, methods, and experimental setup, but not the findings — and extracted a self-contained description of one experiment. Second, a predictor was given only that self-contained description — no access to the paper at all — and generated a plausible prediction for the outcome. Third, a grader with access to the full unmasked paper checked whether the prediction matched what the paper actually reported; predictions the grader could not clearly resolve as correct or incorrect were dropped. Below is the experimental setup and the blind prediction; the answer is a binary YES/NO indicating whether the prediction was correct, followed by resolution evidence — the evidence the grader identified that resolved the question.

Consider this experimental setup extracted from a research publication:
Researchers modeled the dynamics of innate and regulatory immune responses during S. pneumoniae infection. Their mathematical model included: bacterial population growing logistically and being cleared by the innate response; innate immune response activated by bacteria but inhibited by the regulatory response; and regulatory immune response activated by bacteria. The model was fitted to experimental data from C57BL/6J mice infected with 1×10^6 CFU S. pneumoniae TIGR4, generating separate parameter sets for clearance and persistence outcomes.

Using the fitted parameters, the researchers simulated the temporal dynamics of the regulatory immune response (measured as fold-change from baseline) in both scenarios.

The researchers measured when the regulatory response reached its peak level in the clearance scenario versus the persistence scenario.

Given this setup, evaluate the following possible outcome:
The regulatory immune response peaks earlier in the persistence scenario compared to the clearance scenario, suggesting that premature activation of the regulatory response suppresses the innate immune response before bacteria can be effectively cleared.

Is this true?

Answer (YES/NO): NO